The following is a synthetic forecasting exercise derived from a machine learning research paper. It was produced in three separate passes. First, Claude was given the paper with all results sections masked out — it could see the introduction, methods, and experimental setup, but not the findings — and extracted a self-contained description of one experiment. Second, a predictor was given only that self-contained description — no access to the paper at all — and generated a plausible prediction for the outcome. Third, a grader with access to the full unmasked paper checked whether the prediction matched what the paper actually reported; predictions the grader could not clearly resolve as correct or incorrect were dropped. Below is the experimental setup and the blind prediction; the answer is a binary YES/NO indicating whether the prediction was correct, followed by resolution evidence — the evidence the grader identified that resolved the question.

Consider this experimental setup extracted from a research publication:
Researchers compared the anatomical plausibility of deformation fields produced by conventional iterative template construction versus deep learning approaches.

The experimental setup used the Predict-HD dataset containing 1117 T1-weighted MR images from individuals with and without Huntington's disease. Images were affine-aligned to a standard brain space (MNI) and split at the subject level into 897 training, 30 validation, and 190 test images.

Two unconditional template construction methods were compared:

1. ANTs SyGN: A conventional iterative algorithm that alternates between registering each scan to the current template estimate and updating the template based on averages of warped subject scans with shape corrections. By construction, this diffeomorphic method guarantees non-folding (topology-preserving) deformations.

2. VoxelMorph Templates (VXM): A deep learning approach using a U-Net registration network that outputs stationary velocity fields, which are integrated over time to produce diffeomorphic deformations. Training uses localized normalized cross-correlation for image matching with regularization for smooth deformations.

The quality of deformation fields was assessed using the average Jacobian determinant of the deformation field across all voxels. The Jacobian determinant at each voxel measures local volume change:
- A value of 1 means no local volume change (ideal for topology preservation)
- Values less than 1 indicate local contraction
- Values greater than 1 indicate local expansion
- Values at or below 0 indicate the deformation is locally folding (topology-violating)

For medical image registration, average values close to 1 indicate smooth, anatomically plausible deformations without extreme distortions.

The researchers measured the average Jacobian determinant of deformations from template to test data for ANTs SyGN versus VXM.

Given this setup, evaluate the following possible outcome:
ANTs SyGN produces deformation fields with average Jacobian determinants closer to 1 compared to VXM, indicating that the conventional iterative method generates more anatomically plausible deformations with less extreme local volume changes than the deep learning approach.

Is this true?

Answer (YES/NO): NO